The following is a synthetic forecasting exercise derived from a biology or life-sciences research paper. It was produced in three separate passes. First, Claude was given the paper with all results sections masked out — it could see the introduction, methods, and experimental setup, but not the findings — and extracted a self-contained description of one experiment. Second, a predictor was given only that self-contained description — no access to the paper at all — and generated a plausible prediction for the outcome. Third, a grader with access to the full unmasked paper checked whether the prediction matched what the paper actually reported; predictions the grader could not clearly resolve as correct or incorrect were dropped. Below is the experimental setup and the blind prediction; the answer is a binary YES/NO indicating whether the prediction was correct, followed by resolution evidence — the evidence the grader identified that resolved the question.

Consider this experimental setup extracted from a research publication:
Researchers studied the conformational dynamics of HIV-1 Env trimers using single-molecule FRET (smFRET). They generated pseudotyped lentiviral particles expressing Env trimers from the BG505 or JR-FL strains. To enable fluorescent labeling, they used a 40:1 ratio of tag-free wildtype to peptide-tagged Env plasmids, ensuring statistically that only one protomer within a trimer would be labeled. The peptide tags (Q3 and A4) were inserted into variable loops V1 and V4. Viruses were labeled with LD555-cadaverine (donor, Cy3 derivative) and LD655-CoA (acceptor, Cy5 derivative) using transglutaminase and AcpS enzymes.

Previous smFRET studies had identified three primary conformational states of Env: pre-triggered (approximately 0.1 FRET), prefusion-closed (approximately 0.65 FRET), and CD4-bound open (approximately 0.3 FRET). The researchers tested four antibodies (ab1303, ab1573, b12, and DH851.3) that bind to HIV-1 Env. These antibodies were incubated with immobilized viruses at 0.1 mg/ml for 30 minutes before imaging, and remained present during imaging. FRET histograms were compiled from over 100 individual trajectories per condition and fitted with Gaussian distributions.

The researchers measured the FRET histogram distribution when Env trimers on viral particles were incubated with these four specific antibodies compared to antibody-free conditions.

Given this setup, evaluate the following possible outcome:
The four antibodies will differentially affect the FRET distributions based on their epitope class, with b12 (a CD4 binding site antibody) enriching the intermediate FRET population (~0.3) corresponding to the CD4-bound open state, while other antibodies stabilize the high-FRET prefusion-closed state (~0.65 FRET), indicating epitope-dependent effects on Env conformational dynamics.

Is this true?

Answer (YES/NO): NO